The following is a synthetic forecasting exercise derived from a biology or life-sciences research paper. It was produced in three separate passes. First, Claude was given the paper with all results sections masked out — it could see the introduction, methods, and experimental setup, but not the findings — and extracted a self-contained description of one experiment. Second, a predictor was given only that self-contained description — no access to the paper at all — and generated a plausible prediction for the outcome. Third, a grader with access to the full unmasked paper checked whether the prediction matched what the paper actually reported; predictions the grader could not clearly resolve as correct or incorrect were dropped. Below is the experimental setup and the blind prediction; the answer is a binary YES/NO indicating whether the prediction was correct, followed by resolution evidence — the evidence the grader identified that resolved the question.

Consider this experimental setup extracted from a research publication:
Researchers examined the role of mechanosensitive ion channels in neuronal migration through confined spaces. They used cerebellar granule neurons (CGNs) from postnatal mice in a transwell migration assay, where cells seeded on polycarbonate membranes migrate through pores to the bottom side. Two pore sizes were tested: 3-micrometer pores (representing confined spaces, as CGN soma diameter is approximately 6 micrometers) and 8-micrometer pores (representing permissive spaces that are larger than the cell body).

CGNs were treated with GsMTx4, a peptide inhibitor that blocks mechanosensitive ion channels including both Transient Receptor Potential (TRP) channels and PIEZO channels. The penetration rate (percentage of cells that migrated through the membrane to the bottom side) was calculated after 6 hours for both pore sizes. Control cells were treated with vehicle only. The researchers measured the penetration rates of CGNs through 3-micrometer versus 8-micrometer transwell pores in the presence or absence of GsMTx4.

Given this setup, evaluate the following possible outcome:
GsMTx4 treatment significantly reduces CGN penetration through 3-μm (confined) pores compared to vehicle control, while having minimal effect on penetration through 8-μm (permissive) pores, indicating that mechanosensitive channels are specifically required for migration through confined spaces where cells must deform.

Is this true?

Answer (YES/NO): YES